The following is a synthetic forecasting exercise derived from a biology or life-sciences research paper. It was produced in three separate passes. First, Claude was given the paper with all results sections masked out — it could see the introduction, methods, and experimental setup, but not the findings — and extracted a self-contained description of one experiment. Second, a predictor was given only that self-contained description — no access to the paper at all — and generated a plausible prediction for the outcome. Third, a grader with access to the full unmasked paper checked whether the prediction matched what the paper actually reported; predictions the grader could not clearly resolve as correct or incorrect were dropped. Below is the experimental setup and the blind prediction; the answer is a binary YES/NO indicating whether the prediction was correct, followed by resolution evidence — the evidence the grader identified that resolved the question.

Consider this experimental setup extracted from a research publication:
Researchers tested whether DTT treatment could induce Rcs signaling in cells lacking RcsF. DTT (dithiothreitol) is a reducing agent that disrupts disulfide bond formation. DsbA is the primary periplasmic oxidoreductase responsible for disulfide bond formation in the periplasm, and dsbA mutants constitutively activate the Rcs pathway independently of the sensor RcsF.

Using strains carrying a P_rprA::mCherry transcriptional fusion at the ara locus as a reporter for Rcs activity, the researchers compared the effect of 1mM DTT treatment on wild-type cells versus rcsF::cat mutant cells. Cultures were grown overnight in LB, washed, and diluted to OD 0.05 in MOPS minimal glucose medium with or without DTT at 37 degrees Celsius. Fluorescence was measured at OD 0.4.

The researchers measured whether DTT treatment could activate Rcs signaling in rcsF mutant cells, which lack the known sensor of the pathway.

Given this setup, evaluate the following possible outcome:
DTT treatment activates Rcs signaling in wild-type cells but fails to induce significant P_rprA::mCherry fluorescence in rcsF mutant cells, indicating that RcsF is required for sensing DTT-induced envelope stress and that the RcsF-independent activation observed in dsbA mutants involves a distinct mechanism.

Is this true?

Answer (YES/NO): NO